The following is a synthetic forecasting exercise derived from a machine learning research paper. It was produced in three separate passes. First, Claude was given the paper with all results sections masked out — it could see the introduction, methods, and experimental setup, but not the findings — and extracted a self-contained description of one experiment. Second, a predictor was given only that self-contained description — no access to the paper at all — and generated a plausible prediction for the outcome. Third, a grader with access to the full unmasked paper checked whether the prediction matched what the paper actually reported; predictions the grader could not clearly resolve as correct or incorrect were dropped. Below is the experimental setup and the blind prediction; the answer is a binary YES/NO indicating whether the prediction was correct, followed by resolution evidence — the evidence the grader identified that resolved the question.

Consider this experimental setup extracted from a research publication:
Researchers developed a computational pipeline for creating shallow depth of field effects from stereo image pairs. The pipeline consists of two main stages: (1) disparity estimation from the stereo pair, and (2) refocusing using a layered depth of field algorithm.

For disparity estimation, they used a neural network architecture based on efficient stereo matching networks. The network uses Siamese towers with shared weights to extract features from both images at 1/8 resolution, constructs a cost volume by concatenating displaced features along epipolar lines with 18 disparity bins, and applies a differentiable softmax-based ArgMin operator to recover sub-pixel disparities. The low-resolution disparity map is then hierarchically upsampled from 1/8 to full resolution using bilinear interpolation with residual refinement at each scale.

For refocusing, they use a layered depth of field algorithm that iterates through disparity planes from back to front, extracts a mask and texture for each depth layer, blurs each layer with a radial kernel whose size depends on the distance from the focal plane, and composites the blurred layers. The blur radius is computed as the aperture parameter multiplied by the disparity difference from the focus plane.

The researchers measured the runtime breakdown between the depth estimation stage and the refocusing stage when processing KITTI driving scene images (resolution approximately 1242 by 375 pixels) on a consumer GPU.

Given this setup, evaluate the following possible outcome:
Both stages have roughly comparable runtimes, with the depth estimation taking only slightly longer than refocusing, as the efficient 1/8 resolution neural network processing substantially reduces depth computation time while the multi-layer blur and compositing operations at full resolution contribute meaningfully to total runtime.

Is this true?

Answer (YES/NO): NO